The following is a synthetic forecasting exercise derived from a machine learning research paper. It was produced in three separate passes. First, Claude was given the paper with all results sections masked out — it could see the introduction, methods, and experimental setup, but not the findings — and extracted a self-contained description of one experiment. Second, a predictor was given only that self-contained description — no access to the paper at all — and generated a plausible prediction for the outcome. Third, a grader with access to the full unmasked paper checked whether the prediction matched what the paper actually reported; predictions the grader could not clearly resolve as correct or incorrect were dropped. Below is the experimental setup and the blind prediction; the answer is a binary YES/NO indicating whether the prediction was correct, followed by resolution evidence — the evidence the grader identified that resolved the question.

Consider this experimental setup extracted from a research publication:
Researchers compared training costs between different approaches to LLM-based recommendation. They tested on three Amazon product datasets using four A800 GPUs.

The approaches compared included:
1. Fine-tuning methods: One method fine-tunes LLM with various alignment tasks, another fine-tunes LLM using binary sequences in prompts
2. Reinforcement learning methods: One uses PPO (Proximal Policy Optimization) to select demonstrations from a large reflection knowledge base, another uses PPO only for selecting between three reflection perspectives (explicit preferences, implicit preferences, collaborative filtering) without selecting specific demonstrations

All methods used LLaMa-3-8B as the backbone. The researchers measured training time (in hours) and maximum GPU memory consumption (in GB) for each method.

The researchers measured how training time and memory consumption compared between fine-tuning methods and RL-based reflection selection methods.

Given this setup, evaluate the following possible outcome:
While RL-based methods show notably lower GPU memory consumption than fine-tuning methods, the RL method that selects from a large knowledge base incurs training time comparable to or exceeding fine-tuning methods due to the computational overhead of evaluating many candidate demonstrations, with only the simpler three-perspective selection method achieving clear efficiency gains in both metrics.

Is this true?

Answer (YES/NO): NO